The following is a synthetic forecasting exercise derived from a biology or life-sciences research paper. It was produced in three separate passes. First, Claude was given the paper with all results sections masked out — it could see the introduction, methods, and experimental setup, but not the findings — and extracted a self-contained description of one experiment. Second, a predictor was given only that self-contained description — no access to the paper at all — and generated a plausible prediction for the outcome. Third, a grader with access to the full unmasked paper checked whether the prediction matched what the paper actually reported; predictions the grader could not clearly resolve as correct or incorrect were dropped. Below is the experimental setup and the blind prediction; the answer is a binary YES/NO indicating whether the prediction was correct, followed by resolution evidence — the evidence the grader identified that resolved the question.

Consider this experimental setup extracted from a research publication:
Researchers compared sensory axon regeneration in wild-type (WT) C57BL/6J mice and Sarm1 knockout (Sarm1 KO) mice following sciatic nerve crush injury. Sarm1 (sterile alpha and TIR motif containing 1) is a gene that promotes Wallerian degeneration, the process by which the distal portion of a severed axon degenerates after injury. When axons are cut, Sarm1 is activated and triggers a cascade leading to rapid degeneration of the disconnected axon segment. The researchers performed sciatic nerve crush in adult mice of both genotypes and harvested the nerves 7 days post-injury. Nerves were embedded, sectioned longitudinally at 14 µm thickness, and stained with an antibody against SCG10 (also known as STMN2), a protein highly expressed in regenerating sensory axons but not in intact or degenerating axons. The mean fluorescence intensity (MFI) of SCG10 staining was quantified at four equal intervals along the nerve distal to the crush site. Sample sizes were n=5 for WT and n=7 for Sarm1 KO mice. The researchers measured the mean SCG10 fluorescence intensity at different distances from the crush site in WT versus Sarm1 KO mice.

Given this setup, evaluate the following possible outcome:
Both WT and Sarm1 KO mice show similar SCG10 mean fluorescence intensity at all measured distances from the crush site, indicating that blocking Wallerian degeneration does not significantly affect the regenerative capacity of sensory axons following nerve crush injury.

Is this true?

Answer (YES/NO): NO